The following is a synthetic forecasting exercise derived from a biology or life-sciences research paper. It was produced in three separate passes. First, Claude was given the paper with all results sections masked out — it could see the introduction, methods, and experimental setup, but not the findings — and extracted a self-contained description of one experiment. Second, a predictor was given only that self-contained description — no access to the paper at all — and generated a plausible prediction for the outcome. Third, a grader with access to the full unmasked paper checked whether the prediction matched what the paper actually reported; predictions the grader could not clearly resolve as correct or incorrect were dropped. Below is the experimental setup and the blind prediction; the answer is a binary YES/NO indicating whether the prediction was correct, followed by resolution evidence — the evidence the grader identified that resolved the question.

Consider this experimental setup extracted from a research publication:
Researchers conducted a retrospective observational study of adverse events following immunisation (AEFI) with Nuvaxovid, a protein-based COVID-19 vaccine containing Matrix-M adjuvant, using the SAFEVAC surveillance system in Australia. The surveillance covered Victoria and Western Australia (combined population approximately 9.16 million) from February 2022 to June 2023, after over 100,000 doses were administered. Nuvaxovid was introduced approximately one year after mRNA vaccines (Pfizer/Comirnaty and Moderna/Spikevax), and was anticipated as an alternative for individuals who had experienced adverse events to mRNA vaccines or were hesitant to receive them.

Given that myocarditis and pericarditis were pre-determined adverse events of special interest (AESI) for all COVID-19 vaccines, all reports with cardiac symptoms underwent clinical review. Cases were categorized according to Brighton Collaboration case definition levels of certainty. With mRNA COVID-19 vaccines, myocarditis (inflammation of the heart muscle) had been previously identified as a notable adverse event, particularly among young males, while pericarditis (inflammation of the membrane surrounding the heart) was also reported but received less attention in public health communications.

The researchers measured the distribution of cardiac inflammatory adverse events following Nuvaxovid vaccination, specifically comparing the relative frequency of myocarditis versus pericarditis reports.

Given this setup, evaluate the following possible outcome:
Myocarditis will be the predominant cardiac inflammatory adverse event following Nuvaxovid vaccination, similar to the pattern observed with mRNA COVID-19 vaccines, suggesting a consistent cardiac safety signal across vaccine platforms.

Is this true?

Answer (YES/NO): NO